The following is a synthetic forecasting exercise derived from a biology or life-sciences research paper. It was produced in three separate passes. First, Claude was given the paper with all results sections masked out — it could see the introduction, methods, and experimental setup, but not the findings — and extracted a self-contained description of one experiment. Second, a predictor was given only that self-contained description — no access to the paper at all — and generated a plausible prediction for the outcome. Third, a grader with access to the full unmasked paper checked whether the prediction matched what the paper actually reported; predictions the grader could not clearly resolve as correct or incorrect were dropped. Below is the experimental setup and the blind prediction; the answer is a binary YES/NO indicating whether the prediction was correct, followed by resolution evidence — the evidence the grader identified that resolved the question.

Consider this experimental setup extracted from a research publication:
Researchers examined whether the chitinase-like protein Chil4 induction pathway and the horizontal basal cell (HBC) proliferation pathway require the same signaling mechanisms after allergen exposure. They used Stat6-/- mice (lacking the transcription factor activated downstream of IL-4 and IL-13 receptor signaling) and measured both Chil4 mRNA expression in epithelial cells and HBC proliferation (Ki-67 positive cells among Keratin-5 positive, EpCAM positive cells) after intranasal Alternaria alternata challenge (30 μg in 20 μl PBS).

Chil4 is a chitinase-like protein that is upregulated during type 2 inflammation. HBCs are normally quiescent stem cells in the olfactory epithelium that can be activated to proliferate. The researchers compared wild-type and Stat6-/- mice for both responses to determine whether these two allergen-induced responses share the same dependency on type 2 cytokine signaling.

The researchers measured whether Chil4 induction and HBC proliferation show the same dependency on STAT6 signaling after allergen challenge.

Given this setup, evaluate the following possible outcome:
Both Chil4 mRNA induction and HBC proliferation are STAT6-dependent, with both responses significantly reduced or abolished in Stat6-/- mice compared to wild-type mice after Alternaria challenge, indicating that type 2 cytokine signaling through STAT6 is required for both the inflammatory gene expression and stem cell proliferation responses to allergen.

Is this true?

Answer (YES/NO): NO